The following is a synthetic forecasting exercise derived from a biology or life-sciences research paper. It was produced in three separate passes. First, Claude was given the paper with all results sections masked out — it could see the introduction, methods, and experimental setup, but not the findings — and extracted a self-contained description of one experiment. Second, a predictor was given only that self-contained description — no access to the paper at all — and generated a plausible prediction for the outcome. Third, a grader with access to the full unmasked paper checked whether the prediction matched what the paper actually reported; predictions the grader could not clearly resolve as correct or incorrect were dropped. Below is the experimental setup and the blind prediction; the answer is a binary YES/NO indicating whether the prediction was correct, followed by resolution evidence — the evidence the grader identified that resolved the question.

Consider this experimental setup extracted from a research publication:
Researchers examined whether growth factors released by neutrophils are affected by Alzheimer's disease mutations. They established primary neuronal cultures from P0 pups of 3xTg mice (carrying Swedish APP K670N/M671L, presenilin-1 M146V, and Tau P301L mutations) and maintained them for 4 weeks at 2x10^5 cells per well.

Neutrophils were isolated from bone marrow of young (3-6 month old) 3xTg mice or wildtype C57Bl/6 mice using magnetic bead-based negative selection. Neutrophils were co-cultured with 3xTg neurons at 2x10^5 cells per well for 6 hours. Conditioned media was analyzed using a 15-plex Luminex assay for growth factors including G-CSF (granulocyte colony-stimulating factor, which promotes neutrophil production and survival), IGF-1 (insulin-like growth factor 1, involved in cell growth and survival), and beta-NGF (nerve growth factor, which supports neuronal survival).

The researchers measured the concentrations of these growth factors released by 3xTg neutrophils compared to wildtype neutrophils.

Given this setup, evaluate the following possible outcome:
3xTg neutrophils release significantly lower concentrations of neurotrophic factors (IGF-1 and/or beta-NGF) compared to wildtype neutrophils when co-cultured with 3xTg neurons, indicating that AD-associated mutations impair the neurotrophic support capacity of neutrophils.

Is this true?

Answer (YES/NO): NO